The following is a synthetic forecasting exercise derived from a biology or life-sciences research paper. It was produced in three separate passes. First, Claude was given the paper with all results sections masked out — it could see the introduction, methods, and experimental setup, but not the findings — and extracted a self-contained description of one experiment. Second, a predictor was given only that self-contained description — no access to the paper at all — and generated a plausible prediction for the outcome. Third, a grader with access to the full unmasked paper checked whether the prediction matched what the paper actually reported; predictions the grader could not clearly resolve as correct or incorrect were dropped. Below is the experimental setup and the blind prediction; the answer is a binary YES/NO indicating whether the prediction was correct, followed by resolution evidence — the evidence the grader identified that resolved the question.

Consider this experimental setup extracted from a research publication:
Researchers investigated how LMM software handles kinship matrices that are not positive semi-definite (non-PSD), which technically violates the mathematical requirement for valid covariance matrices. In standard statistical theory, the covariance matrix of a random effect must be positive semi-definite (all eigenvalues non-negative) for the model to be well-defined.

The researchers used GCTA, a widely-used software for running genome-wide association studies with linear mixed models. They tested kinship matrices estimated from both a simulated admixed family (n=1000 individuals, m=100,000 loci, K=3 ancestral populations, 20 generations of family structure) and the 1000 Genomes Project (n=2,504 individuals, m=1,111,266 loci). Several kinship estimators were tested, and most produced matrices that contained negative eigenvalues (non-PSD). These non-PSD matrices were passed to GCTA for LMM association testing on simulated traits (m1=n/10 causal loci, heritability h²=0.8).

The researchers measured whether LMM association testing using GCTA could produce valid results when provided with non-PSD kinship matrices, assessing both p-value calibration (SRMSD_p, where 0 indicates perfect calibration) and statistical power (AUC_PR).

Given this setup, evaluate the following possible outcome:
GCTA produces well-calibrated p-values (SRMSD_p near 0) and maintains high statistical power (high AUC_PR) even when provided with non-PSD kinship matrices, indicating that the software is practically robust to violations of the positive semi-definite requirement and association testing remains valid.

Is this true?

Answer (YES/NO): YES